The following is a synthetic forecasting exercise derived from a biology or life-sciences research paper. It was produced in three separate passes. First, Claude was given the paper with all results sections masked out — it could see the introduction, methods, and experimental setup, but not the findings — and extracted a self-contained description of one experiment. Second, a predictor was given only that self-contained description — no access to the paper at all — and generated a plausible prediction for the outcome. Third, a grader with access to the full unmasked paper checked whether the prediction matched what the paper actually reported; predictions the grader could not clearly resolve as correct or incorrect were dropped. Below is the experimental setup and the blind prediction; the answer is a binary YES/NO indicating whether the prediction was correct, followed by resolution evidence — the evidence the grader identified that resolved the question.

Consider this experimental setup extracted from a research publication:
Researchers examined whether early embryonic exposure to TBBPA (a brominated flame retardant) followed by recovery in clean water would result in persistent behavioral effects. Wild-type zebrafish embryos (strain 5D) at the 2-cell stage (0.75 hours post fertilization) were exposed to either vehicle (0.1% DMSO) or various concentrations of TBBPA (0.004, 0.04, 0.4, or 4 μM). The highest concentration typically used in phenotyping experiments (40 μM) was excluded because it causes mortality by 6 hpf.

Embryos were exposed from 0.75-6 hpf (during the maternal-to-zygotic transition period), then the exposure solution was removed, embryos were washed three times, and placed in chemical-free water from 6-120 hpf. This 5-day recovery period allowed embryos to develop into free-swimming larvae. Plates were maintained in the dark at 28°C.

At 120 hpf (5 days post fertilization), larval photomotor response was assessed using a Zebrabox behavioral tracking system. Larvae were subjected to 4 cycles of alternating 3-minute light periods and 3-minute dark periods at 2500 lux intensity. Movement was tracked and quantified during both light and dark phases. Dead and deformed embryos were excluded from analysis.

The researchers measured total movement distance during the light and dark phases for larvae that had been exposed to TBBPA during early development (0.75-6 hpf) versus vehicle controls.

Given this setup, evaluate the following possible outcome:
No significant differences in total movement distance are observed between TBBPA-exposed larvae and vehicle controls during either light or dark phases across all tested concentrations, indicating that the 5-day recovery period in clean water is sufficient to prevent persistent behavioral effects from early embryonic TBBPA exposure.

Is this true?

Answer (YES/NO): NO